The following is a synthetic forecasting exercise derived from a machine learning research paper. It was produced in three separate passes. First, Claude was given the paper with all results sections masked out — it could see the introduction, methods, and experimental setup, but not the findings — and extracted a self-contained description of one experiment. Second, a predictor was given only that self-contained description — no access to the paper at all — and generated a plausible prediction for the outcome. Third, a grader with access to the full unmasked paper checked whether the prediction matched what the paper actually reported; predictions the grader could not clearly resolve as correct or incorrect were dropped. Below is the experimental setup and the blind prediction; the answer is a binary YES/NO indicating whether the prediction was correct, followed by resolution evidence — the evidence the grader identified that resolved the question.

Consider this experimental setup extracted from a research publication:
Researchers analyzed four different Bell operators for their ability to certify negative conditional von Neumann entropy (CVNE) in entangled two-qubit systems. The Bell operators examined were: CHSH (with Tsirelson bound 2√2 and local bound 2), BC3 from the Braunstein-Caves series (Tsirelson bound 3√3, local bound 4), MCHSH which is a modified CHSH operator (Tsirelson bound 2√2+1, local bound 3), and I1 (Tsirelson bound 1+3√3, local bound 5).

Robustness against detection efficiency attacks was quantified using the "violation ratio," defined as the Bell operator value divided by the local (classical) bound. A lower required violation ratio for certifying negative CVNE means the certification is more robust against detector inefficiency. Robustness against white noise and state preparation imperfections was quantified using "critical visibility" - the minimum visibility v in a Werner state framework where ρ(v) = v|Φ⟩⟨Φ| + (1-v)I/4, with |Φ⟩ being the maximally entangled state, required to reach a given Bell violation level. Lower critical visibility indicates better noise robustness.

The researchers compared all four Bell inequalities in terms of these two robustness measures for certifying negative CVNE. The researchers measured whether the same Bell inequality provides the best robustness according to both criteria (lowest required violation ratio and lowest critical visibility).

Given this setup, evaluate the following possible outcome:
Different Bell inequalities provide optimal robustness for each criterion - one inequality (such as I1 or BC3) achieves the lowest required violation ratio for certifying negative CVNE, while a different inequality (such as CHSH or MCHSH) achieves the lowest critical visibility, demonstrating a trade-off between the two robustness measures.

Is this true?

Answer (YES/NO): YES